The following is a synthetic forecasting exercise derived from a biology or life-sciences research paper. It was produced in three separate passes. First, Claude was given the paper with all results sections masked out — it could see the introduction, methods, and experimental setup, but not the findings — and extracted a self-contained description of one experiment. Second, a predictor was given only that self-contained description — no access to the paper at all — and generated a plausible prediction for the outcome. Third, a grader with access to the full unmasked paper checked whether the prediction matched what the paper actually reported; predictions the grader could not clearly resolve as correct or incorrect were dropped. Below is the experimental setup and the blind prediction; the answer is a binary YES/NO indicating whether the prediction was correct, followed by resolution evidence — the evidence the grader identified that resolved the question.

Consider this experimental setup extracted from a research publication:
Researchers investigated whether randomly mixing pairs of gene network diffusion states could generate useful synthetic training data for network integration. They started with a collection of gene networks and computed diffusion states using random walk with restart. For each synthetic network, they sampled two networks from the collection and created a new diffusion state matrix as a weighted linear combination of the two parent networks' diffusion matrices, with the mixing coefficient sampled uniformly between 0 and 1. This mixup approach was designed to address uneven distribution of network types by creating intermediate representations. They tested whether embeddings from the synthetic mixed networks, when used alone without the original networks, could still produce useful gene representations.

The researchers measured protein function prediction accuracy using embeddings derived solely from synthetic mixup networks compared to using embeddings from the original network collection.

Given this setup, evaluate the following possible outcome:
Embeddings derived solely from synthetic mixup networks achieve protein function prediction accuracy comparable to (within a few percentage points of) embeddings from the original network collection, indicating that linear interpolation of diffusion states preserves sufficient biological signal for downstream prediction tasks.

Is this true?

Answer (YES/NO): NO